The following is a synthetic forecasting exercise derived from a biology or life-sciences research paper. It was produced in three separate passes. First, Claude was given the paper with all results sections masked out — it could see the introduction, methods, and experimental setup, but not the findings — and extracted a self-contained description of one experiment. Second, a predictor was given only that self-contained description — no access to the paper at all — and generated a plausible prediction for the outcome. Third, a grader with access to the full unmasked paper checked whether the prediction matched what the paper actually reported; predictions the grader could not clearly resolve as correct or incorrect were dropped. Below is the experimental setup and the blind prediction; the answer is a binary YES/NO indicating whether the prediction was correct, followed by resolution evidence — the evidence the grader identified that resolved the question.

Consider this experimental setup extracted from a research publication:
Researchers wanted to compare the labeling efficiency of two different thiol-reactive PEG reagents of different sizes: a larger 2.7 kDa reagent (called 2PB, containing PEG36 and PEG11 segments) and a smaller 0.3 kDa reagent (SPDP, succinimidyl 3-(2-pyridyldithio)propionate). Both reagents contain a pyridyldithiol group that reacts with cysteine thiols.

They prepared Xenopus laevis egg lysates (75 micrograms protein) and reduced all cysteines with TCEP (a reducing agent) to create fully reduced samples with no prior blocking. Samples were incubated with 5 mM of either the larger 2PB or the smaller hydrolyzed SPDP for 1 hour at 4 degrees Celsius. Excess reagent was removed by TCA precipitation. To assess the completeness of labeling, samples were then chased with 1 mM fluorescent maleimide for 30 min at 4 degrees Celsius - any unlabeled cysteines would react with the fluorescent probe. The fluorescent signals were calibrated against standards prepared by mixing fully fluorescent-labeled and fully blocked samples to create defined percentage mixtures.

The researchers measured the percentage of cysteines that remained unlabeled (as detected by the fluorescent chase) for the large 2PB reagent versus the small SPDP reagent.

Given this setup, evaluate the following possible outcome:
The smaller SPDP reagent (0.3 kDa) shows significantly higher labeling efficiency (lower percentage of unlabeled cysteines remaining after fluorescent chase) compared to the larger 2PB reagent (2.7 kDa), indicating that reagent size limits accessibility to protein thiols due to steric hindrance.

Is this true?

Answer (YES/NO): YES